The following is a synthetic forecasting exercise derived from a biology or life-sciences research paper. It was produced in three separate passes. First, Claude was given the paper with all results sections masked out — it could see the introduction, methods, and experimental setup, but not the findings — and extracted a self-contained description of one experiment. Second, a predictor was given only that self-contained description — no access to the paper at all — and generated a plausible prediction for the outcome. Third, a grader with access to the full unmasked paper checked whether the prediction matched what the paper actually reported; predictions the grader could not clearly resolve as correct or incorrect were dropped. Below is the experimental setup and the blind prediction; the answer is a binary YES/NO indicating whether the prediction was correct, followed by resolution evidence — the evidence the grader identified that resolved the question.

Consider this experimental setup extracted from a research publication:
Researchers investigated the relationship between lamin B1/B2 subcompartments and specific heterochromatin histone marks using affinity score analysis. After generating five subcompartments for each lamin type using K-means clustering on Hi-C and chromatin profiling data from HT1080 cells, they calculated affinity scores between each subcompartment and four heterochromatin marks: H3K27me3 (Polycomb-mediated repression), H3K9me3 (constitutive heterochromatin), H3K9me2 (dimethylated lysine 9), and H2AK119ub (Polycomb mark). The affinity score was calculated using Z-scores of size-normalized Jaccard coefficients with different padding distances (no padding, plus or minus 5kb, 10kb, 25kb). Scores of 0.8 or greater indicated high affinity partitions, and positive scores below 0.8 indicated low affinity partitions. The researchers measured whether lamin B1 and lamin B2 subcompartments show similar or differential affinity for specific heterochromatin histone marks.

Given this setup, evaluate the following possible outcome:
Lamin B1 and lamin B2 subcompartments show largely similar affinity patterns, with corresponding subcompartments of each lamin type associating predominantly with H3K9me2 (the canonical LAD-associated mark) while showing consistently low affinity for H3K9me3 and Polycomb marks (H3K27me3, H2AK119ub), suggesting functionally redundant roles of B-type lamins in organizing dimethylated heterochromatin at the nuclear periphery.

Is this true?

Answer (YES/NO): NO